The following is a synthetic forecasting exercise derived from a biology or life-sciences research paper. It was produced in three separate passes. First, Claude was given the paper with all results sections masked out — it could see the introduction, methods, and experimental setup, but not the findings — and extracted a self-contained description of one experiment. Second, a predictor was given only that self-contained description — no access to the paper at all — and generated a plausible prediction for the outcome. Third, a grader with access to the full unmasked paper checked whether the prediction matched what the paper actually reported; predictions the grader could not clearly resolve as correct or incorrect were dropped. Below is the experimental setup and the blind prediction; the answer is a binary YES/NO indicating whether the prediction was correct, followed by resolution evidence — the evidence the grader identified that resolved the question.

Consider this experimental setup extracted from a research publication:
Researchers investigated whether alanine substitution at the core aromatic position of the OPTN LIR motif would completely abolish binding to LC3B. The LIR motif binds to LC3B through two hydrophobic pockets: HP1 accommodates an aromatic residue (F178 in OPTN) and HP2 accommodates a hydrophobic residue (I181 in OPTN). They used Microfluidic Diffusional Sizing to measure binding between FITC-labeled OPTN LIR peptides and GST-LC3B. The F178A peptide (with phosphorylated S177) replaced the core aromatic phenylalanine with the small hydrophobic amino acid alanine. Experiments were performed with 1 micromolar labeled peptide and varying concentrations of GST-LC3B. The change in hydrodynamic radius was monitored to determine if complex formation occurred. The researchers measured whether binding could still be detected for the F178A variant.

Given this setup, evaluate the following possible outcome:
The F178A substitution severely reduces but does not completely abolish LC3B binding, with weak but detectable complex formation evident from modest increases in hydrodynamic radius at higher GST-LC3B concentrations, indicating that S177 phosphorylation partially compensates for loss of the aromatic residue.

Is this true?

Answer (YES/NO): NO